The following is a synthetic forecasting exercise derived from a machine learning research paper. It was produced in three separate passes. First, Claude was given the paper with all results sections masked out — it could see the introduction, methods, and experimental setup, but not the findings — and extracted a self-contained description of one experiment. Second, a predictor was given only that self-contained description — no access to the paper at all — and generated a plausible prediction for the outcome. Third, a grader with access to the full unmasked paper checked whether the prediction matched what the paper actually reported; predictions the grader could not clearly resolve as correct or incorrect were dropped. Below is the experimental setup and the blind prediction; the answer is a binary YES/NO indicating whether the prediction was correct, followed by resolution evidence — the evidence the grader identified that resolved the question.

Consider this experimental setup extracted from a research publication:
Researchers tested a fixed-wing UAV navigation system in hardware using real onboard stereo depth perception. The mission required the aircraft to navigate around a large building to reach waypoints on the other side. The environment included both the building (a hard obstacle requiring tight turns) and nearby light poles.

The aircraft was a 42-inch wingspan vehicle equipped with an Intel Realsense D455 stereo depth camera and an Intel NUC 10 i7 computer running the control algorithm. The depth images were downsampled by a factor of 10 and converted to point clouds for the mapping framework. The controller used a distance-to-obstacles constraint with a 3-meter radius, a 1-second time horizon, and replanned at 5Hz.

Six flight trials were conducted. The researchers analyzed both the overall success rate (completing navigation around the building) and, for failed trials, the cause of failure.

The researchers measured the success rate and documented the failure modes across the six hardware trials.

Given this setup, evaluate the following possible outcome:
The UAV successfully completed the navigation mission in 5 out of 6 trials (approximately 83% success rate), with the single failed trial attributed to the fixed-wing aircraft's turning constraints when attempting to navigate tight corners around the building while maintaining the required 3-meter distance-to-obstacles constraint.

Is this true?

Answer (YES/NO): NO